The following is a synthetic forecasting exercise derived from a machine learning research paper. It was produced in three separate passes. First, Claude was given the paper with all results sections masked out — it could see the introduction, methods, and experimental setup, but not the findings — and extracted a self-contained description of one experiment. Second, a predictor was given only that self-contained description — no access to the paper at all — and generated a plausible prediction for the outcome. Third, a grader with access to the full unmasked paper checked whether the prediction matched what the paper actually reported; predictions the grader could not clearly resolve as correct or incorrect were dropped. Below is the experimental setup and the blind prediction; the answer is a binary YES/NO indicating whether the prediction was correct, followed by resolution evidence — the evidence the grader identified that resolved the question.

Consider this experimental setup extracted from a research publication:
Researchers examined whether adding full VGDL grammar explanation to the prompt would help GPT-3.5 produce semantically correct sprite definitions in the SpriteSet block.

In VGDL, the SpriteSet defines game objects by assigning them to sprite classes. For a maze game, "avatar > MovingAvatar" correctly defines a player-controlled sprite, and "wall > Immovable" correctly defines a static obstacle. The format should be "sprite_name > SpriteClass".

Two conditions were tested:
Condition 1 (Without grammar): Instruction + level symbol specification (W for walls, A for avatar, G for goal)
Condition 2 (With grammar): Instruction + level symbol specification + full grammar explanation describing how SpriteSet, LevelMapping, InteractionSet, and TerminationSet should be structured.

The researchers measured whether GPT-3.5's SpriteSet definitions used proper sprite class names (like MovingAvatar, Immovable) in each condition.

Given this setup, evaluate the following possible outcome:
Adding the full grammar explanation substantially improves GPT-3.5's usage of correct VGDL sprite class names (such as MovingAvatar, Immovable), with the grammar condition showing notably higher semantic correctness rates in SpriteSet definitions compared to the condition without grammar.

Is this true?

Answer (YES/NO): NO